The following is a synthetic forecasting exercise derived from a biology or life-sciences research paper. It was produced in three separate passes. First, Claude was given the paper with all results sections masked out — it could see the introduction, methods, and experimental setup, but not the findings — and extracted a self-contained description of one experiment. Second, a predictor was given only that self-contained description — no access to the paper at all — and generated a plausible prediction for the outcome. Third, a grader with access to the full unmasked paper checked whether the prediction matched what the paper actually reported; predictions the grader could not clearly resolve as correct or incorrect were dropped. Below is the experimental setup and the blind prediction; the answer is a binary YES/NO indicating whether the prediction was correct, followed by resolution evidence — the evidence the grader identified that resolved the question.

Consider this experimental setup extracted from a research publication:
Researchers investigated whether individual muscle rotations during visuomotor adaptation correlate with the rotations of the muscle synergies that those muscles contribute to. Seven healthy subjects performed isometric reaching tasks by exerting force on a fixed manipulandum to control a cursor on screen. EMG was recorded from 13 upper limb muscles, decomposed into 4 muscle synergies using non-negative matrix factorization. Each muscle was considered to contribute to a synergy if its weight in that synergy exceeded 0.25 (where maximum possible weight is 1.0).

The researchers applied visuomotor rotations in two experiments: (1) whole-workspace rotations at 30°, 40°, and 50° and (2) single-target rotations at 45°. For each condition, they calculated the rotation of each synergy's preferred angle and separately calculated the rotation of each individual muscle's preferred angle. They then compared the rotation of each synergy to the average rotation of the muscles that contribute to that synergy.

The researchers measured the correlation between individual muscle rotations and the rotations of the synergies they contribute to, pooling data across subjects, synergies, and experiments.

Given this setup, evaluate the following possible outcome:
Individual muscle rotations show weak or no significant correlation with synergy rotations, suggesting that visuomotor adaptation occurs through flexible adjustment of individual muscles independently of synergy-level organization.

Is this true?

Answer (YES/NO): NO